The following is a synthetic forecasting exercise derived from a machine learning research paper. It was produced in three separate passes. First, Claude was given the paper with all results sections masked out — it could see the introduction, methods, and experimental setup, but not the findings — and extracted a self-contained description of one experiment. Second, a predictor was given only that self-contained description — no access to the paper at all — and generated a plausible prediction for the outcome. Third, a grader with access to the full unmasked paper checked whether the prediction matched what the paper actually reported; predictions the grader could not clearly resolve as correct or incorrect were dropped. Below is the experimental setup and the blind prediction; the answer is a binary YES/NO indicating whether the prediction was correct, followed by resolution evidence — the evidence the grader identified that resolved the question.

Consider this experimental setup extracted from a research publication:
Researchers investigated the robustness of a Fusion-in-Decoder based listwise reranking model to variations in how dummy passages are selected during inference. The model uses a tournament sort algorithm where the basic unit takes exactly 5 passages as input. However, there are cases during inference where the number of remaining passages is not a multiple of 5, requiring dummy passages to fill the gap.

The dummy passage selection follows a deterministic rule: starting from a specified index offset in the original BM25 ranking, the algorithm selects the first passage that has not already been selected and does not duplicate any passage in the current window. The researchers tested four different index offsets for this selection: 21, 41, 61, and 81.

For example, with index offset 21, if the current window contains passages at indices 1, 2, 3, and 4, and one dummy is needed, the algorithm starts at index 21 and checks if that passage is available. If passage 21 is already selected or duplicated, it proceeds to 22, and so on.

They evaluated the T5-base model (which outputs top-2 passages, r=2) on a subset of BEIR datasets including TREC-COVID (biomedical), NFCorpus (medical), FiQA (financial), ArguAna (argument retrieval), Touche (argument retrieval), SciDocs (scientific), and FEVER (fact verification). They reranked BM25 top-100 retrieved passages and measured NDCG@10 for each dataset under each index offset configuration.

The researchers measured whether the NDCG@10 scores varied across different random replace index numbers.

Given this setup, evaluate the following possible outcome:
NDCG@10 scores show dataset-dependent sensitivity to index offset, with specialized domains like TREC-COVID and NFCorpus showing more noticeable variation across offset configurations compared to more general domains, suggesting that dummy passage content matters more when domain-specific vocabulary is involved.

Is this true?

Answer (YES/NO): NO